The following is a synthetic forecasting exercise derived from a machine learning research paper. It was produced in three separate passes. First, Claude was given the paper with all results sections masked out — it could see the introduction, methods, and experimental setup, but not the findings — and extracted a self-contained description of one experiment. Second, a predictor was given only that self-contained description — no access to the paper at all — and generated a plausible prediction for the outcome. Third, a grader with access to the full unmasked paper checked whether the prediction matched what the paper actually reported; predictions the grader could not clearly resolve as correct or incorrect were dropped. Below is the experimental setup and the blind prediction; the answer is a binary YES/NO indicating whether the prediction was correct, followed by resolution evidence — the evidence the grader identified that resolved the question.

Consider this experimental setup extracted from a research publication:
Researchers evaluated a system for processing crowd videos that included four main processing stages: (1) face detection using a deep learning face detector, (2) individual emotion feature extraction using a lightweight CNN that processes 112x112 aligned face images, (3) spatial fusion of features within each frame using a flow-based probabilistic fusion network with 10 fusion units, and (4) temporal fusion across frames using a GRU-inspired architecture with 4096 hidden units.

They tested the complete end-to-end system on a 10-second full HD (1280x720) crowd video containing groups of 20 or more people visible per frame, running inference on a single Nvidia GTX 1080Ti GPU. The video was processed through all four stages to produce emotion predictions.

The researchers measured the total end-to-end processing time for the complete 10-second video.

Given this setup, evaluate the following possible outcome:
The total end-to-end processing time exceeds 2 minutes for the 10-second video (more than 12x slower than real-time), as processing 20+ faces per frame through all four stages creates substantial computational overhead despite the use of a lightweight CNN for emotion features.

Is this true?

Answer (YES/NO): NO